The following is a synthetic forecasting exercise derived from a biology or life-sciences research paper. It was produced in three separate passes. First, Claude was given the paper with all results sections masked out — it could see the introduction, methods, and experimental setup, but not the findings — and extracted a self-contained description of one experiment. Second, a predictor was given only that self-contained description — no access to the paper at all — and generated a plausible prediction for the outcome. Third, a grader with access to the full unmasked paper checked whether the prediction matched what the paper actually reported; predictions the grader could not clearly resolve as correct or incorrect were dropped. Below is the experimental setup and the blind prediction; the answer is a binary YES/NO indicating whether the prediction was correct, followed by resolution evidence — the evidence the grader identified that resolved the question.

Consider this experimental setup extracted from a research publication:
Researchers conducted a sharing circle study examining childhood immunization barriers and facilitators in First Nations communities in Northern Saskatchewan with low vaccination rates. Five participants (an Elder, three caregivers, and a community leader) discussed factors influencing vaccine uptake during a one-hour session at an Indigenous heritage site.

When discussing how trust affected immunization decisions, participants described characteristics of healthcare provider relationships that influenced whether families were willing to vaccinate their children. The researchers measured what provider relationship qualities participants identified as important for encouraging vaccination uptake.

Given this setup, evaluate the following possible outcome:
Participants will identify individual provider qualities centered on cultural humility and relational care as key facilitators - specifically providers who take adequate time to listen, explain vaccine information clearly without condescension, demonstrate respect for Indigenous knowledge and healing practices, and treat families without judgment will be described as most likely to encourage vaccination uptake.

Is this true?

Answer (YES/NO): NO